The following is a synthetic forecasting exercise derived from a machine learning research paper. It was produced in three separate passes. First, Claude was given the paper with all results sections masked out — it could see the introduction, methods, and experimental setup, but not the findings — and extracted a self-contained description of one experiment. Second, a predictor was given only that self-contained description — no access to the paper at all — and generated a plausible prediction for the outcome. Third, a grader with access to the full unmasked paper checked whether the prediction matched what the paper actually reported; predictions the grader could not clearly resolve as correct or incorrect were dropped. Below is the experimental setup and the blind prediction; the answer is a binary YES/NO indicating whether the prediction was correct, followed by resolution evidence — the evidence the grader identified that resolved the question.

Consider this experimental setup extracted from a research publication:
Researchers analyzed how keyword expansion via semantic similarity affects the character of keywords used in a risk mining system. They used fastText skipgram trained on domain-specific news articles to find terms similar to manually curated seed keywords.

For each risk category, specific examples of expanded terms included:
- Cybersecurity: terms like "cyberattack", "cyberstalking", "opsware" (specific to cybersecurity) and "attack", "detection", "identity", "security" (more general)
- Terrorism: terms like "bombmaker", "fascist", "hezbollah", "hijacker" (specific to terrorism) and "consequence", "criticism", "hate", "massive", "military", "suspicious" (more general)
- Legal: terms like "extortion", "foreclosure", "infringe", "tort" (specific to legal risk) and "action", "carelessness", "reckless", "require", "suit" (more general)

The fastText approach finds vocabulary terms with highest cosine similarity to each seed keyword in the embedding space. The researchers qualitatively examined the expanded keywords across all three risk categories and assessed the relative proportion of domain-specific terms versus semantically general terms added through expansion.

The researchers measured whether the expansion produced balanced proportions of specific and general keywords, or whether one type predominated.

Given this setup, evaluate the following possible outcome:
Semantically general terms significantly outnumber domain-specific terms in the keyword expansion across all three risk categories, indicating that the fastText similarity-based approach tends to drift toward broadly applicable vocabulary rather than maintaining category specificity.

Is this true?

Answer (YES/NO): NO